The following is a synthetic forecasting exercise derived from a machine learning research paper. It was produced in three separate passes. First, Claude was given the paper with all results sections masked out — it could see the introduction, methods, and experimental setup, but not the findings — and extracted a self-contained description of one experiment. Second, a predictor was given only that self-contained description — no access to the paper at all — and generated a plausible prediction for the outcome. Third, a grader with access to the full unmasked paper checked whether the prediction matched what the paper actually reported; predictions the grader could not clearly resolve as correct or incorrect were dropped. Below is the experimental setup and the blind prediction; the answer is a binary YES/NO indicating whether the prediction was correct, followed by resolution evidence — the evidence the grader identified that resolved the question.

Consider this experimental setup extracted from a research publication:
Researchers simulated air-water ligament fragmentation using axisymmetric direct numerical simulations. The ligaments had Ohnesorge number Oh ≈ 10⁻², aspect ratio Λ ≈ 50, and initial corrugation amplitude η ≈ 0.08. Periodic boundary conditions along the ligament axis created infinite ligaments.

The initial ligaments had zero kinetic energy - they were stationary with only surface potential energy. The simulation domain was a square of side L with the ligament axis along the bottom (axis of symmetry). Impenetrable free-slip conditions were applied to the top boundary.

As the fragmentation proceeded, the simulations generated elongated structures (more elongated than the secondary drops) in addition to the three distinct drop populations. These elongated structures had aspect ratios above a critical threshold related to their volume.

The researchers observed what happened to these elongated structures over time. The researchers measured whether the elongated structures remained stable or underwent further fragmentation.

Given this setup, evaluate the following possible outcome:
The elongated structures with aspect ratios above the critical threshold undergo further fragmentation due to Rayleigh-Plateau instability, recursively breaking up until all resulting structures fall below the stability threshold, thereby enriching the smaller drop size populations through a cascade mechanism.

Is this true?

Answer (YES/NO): YES